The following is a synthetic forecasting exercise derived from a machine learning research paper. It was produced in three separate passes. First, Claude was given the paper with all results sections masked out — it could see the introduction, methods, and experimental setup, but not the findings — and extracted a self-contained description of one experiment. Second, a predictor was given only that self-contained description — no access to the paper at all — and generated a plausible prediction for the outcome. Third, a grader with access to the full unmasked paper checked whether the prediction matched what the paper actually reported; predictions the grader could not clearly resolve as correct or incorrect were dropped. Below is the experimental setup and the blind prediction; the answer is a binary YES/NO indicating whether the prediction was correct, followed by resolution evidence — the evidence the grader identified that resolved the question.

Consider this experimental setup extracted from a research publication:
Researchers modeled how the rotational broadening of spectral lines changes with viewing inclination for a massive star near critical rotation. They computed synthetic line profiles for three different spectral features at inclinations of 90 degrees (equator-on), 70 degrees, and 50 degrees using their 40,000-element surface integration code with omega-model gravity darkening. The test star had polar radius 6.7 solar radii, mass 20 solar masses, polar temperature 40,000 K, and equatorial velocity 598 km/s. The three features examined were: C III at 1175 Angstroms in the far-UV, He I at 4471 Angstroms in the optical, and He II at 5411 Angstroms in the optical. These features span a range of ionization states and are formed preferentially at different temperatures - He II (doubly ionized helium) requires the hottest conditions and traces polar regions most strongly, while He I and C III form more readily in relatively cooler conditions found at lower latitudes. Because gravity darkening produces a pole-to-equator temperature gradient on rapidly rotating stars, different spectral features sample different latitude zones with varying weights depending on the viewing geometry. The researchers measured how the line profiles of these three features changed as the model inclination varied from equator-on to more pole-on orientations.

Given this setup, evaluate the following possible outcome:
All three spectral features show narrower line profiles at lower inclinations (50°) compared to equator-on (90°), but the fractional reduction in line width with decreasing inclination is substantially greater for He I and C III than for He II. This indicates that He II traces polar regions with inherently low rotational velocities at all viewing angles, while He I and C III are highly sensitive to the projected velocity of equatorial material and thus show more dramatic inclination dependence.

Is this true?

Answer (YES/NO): NO